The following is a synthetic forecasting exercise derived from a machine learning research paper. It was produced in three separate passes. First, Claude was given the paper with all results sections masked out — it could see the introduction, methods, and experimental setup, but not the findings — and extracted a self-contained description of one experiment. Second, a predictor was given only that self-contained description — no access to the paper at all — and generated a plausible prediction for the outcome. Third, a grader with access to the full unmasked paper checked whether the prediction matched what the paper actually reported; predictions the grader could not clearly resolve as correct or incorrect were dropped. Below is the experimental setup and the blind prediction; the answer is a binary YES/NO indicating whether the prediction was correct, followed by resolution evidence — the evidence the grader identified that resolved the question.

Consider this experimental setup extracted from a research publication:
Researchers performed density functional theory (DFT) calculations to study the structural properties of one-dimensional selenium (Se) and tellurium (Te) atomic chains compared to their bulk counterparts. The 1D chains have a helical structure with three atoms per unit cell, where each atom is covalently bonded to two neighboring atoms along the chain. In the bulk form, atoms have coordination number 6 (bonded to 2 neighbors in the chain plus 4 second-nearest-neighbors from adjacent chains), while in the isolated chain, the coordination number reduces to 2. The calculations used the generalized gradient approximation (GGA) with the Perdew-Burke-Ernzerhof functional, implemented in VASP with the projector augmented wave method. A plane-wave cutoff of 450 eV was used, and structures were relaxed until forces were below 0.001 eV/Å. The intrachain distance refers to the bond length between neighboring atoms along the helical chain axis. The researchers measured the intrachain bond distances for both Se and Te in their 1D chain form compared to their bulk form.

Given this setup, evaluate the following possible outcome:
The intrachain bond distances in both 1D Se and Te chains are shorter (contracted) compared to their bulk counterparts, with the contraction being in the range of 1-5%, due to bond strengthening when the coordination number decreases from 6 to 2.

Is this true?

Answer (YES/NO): NO